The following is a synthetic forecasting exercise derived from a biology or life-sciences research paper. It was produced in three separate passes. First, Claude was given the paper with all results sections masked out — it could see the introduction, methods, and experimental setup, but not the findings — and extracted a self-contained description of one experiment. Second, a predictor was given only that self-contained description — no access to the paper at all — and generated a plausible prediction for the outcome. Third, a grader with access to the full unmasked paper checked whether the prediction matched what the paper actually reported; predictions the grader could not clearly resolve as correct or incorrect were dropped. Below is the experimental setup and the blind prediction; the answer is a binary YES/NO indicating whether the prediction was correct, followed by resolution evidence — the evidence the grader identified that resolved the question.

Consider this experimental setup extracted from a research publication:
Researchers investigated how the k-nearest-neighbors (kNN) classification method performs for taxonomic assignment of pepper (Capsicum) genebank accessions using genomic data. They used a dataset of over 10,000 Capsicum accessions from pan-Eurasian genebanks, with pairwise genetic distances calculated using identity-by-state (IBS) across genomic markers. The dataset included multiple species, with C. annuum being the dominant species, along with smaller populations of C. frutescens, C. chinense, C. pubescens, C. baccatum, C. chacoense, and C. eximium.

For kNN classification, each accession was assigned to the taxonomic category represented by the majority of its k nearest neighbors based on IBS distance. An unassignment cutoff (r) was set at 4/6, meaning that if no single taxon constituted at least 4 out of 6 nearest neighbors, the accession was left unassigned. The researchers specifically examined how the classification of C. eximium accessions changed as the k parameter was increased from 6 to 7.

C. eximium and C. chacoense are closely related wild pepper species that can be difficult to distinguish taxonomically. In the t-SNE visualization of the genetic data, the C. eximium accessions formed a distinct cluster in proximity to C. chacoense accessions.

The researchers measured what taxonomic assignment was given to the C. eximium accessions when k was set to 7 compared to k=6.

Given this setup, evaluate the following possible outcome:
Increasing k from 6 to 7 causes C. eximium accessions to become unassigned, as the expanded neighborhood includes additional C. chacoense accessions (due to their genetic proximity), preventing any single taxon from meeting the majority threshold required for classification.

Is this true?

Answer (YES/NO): NO